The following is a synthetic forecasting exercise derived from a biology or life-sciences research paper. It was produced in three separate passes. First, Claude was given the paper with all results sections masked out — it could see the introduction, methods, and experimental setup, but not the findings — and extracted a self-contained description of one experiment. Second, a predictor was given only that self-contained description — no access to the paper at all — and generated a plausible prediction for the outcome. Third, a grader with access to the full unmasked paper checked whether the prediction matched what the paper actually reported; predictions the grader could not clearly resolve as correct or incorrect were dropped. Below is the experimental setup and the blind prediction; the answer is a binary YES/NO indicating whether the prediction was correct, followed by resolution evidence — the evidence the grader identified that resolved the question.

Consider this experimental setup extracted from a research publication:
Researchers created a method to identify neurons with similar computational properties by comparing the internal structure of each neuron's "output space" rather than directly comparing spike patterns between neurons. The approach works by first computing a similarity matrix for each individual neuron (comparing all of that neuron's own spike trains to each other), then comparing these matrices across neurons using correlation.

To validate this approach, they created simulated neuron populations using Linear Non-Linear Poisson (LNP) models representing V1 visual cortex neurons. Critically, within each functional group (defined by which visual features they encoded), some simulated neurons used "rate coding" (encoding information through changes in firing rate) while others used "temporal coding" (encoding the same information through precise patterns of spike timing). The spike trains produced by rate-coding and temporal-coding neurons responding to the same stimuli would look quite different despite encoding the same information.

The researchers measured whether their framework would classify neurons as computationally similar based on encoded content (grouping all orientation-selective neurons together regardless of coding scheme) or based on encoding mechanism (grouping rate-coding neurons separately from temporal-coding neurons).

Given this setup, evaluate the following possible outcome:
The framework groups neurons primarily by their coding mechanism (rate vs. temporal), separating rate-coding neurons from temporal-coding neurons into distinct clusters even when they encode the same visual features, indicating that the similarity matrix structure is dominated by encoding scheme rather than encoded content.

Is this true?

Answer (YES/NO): NO